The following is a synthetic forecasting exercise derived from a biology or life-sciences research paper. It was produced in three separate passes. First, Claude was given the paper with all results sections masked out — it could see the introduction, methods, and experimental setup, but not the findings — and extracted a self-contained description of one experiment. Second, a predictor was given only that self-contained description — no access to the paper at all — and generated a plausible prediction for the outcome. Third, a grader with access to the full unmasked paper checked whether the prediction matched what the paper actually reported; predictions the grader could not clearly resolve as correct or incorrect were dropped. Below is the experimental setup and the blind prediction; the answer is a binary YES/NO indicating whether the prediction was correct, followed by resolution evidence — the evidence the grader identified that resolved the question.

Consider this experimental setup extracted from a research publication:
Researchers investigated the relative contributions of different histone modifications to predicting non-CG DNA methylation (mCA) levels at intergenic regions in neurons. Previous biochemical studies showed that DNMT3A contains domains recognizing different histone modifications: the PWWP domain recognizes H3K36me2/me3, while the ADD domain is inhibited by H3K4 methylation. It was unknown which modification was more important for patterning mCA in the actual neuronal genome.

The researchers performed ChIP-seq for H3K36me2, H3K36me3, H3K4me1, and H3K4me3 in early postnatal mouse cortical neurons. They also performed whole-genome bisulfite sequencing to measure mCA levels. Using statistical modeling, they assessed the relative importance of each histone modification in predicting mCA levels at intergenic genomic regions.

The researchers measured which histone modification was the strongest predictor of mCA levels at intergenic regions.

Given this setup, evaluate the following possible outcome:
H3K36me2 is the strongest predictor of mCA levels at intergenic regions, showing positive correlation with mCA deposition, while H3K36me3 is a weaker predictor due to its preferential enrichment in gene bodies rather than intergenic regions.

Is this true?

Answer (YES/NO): YES